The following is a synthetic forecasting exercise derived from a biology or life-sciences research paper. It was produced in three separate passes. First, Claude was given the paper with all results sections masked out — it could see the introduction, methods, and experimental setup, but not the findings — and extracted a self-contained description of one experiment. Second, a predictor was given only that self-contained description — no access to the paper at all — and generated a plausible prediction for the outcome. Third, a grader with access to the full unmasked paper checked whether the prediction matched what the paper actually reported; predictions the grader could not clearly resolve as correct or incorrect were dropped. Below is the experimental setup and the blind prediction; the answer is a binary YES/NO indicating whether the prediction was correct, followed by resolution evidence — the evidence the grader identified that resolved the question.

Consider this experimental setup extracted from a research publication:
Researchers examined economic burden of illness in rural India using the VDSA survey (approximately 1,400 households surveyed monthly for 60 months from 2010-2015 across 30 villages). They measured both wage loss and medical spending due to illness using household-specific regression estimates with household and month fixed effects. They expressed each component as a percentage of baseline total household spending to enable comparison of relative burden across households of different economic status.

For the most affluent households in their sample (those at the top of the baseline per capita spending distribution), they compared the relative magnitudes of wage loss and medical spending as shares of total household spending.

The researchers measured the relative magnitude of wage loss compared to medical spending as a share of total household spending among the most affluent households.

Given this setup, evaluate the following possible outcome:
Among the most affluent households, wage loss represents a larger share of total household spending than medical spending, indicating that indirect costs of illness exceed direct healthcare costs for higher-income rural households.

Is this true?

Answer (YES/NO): NO